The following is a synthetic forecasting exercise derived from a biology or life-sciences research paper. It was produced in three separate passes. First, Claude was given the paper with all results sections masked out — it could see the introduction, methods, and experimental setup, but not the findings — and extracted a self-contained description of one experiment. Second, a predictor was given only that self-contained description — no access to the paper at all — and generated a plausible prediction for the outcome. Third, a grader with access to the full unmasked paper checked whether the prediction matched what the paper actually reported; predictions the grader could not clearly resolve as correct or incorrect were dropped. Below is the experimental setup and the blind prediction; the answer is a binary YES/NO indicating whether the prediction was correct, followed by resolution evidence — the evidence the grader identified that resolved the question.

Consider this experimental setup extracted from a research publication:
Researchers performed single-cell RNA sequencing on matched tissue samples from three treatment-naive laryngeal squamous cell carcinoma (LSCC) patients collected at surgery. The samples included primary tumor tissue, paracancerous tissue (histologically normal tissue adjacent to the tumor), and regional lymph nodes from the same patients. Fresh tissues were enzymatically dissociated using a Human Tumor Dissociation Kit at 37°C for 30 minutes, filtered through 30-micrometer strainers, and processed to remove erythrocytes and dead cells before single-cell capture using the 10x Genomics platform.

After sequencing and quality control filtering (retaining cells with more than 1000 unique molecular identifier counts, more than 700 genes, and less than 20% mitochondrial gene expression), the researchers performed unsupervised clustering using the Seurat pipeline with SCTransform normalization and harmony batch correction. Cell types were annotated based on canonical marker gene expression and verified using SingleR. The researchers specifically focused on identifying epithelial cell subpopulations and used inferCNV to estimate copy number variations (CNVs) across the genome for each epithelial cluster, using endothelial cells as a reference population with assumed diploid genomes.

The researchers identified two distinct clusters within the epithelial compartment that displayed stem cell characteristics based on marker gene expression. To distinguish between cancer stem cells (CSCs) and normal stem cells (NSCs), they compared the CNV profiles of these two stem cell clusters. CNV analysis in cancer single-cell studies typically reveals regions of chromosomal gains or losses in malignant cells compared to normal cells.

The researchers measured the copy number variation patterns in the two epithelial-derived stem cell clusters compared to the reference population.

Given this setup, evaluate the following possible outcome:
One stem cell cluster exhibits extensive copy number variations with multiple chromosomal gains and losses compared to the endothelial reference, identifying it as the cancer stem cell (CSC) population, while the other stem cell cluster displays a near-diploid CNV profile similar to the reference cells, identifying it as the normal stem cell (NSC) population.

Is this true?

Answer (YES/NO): NO